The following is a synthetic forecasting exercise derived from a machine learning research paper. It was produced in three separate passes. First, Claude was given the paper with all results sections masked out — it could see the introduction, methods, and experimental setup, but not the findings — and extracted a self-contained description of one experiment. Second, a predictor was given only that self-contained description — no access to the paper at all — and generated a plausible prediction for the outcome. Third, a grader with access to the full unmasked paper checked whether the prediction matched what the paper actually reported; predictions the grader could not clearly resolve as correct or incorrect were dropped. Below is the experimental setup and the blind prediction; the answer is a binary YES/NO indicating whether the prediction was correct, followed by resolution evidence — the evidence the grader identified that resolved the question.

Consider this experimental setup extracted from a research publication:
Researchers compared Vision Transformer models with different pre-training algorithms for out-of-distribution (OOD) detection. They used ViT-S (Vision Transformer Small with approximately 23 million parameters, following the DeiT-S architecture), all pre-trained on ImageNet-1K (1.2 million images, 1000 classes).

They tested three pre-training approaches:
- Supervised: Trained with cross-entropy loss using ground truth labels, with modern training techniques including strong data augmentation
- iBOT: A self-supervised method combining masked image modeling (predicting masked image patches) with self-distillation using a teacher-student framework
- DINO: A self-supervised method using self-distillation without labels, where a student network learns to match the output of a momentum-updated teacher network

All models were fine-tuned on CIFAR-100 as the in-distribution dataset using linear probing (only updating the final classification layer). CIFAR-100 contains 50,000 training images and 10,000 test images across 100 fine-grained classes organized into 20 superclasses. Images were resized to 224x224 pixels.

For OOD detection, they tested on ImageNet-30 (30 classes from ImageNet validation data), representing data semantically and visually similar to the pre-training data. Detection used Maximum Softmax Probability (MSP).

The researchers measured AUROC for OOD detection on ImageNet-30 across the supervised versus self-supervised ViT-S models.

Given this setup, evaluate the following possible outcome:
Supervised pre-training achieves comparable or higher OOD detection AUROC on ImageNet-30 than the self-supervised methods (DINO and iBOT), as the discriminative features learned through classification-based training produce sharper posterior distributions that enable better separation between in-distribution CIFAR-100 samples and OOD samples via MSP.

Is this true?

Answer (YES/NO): YES